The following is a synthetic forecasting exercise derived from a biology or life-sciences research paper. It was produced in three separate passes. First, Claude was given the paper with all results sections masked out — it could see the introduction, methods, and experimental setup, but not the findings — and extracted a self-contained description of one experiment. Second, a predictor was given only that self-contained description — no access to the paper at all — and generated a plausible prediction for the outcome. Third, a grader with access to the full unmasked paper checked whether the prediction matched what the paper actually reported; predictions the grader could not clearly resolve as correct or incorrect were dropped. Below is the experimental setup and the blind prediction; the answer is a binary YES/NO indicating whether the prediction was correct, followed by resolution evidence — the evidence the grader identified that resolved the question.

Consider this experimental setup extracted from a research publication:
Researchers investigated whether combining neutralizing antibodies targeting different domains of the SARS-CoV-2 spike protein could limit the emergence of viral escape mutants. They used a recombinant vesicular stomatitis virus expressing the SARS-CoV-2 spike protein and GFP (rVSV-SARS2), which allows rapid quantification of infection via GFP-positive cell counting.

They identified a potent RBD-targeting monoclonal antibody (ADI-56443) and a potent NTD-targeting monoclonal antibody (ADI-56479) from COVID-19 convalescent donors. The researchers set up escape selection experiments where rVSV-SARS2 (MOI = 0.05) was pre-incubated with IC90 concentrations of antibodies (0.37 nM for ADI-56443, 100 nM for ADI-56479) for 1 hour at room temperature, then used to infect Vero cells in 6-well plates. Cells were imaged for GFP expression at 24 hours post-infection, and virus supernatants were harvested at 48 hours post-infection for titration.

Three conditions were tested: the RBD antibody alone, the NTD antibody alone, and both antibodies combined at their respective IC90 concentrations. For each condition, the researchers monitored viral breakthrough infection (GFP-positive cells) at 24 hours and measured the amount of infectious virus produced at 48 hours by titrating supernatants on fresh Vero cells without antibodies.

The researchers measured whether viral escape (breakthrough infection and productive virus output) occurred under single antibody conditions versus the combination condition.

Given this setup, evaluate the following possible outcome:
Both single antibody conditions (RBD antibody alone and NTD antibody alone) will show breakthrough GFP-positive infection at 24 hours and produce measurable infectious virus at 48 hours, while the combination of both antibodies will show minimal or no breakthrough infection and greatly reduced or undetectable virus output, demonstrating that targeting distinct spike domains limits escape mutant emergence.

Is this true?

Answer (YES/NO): YES